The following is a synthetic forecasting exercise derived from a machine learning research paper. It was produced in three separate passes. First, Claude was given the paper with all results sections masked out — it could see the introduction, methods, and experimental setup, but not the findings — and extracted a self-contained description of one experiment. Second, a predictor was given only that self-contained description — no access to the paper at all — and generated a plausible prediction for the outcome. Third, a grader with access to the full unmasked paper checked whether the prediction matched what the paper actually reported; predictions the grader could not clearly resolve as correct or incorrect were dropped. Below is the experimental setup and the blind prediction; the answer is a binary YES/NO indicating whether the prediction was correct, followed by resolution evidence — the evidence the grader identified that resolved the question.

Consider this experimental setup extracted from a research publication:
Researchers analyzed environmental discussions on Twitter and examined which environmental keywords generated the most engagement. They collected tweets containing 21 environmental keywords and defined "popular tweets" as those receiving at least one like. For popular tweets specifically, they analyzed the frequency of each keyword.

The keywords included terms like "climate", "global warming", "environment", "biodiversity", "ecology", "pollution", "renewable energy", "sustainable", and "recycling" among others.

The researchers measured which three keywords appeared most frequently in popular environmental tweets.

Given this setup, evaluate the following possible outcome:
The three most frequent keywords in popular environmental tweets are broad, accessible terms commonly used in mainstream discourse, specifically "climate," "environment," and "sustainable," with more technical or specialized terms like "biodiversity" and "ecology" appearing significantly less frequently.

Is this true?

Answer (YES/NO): NO